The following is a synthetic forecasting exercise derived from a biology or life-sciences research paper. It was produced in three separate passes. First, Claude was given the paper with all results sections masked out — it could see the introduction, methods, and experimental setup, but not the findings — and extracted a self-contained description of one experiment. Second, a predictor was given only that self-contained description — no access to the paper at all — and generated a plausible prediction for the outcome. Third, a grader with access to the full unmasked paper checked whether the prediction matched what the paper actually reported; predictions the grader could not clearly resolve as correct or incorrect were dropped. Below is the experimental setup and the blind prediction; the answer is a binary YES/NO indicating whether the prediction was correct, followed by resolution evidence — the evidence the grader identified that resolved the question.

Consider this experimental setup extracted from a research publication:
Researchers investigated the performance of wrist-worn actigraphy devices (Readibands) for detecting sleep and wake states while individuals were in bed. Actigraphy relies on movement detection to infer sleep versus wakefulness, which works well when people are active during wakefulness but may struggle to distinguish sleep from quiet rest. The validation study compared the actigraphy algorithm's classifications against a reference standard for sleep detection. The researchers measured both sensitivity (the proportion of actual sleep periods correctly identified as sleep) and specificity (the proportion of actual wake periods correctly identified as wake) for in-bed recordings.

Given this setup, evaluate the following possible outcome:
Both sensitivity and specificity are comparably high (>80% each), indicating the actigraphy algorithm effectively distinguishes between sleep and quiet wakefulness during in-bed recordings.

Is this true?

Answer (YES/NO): NO